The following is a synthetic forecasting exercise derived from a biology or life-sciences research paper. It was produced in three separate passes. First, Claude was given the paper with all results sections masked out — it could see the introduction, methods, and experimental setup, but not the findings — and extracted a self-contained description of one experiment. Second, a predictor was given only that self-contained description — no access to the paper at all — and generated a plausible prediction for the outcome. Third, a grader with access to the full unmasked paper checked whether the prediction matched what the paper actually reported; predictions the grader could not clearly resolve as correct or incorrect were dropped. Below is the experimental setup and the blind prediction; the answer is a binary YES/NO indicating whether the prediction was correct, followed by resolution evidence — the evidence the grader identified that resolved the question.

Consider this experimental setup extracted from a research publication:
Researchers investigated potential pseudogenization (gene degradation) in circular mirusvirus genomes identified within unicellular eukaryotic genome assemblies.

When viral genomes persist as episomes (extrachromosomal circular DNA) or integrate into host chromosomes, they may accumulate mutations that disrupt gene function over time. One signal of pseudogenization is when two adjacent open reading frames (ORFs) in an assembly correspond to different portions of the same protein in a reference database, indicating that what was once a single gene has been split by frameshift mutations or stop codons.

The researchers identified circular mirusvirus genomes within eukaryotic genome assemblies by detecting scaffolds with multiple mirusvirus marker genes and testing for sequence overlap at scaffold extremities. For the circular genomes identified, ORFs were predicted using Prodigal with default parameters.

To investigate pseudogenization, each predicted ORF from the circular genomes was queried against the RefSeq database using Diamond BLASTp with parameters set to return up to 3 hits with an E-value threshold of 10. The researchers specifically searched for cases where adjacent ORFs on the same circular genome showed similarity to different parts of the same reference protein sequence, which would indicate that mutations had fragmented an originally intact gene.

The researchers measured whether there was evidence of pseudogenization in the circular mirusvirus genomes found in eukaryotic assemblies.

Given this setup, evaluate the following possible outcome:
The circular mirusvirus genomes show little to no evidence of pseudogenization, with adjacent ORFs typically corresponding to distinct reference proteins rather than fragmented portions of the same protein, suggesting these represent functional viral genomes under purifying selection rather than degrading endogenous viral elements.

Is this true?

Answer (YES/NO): YES